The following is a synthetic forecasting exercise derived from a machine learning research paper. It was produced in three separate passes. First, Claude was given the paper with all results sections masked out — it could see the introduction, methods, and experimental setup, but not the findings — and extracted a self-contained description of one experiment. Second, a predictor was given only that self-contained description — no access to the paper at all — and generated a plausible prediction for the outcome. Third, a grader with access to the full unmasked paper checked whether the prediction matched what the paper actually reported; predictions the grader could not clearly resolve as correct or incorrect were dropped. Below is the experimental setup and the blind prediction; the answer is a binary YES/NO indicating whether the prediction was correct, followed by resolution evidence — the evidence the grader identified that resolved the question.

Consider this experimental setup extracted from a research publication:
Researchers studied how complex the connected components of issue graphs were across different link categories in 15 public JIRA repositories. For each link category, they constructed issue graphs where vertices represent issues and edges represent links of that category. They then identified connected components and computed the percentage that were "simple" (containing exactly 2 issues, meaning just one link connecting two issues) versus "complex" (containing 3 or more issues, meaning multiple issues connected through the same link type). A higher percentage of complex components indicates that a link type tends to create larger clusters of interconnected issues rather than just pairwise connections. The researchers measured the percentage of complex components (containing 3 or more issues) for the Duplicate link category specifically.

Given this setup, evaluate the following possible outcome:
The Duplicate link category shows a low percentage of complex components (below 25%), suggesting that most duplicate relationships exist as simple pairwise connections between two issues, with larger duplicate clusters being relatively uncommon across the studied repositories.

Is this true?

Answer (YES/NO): YES